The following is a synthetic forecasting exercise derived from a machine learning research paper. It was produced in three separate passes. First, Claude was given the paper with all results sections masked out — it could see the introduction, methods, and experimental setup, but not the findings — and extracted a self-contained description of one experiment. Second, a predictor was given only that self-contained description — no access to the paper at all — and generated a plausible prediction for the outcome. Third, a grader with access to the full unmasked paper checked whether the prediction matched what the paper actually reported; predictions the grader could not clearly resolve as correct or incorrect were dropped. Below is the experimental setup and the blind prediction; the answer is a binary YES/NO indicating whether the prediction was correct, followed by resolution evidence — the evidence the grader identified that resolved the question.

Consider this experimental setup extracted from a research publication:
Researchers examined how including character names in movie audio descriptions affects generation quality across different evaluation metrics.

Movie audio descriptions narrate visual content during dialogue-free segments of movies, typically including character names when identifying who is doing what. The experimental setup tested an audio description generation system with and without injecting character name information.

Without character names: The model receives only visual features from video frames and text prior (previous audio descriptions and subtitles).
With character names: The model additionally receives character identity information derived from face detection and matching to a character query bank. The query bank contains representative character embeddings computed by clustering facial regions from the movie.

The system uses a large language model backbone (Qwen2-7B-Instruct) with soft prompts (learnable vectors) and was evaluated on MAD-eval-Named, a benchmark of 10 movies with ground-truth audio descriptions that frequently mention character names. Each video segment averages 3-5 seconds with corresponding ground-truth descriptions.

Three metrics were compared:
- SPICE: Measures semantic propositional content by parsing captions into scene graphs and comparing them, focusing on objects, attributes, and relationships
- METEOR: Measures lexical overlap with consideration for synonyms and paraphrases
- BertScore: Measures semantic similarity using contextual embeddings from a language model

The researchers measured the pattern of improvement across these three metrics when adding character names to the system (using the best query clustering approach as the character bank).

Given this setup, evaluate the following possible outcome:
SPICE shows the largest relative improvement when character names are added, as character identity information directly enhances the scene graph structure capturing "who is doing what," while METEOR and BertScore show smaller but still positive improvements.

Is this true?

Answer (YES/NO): YES